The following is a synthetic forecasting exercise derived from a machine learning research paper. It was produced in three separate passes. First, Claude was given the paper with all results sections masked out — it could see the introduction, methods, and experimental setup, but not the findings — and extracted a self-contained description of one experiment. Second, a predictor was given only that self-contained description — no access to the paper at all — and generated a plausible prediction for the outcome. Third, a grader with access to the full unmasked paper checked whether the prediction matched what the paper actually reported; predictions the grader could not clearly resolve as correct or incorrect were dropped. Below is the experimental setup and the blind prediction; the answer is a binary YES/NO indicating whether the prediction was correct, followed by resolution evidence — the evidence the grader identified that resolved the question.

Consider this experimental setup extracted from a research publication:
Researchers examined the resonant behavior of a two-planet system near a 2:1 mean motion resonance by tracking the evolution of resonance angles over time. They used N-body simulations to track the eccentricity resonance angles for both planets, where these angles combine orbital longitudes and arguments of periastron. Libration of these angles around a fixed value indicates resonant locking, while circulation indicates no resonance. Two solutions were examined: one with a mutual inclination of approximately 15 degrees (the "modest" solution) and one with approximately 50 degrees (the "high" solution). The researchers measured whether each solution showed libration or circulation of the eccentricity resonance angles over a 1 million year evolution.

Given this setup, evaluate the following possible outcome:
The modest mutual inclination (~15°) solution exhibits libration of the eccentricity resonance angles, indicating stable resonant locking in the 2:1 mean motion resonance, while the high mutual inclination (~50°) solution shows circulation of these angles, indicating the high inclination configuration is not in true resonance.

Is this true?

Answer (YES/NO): NO